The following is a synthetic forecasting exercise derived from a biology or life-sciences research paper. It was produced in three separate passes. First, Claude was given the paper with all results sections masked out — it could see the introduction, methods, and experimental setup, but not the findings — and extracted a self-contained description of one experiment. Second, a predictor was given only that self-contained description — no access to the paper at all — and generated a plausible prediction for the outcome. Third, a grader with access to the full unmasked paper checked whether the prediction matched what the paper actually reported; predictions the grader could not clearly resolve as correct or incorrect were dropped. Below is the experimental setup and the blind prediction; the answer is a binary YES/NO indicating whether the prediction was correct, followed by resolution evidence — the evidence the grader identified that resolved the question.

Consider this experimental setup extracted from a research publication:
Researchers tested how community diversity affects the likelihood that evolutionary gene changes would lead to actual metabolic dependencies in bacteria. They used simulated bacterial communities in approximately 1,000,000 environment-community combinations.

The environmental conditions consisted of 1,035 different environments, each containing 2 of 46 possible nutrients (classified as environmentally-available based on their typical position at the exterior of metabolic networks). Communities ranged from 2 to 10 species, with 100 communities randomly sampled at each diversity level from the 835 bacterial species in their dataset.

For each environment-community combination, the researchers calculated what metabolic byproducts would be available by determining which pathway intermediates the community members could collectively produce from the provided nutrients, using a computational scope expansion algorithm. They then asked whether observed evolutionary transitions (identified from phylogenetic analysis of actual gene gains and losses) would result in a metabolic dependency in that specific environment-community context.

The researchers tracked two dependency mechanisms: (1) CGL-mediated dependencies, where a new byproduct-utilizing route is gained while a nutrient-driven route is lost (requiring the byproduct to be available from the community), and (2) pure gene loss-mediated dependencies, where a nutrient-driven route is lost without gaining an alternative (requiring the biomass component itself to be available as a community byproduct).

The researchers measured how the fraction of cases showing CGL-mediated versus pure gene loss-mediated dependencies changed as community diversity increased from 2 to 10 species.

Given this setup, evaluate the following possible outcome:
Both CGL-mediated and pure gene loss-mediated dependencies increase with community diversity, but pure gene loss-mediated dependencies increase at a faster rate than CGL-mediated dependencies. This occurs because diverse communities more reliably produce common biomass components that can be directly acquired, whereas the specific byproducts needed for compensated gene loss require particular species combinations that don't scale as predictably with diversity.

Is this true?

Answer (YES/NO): NO